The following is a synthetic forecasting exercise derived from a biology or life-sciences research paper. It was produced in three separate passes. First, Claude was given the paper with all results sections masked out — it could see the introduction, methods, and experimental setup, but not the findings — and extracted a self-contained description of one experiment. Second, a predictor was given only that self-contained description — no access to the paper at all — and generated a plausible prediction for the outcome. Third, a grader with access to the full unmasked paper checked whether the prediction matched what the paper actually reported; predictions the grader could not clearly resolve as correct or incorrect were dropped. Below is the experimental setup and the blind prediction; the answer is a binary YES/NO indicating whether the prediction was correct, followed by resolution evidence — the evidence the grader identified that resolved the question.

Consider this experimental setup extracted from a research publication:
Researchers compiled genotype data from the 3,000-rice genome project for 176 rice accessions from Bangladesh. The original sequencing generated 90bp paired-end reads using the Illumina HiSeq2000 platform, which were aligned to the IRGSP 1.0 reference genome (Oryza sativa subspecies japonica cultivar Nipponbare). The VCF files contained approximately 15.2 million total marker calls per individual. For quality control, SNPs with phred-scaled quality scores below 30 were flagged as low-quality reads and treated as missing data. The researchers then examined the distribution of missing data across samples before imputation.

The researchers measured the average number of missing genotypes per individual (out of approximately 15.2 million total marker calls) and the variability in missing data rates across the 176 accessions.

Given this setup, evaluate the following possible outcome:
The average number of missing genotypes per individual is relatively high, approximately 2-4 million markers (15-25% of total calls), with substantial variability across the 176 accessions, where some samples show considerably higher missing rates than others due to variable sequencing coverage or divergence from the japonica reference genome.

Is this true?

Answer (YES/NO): YES